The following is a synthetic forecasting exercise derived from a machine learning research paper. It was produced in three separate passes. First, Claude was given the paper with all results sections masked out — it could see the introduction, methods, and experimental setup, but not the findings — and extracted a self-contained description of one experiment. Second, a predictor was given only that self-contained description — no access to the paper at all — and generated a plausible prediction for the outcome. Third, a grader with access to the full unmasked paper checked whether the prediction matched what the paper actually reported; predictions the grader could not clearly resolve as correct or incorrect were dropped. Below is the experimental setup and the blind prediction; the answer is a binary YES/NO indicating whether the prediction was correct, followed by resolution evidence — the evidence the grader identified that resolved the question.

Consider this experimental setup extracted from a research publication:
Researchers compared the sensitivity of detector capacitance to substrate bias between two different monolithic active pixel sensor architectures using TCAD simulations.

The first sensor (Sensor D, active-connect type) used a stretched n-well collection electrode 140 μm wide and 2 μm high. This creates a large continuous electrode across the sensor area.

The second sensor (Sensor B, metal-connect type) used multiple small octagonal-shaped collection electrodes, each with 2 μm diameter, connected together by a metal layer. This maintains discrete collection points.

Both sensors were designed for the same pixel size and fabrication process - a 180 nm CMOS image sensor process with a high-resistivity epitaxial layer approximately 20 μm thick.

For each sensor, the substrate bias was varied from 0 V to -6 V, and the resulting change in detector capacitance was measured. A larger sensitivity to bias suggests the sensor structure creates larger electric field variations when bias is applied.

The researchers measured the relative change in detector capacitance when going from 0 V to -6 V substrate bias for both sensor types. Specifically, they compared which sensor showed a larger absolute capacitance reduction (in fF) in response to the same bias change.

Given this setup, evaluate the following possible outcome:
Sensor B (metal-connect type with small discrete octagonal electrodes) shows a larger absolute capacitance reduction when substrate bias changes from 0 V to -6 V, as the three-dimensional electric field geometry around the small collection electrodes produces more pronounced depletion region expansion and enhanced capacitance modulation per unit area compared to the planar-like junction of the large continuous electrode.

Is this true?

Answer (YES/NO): NO